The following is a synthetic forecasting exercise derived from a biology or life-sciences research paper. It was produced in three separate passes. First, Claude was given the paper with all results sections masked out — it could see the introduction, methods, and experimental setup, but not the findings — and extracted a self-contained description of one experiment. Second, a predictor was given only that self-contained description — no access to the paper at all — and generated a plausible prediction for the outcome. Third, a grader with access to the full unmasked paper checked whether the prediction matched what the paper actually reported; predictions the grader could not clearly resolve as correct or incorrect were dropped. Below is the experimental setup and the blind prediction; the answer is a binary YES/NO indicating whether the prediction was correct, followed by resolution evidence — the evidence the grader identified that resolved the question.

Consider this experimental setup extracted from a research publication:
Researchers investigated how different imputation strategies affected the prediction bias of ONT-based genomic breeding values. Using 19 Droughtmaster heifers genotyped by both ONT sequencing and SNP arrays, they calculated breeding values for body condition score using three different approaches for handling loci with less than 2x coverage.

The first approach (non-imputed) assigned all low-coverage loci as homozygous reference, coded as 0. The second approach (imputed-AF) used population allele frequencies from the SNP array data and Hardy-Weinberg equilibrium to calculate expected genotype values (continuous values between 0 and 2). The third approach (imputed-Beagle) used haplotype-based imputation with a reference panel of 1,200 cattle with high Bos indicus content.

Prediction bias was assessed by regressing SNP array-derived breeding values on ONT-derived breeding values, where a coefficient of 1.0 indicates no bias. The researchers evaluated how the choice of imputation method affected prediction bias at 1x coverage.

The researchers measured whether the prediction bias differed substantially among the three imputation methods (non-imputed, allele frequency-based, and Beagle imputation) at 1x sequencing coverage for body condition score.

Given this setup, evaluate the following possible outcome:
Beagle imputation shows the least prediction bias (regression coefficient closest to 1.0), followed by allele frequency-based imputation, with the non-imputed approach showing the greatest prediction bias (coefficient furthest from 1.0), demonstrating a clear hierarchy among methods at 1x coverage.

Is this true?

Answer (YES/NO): NO